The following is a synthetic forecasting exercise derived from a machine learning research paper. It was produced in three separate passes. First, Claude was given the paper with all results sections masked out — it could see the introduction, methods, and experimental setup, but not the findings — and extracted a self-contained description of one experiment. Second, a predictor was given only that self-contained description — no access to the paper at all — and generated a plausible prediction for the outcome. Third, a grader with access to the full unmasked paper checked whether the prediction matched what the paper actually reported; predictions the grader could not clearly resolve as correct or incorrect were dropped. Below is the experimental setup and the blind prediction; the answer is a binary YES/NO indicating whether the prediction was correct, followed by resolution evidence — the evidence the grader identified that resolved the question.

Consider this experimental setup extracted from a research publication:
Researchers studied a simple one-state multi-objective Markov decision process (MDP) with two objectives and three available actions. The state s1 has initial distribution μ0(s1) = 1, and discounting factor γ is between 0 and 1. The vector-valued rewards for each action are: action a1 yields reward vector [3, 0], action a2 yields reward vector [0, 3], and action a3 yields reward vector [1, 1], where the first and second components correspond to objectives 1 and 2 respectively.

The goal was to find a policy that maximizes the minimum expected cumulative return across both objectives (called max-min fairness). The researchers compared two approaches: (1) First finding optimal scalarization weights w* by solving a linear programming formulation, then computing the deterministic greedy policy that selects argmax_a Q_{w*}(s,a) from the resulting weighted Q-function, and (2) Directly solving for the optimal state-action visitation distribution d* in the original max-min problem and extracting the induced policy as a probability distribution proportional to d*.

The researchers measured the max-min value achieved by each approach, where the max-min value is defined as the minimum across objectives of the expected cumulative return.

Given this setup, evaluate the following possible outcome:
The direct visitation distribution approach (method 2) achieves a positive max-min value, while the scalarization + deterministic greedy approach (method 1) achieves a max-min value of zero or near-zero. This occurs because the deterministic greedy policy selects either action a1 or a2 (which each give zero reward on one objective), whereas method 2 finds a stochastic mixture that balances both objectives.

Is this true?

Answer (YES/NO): YES